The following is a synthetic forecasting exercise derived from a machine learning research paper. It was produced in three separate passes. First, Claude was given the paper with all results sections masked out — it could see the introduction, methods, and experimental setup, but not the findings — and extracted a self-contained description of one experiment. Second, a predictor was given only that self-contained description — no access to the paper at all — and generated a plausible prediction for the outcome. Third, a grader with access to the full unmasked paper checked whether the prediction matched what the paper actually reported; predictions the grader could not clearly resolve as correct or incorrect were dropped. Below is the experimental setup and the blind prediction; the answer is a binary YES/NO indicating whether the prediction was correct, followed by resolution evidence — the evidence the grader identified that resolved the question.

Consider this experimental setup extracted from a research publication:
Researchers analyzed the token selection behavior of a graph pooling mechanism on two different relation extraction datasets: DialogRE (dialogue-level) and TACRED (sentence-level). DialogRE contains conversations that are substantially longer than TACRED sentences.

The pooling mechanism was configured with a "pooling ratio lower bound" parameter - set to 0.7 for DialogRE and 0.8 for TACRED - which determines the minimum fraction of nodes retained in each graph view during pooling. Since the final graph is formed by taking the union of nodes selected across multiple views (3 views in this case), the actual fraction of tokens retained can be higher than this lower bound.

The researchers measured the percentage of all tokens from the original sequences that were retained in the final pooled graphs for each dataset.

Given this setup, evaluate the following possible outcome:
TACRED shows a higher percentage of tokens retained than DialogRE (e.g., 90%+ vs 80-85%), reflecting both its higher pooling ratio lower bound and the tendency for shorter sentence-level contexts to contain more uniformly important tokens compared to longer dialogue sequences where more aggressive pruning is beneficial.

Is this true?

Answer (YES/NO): NO